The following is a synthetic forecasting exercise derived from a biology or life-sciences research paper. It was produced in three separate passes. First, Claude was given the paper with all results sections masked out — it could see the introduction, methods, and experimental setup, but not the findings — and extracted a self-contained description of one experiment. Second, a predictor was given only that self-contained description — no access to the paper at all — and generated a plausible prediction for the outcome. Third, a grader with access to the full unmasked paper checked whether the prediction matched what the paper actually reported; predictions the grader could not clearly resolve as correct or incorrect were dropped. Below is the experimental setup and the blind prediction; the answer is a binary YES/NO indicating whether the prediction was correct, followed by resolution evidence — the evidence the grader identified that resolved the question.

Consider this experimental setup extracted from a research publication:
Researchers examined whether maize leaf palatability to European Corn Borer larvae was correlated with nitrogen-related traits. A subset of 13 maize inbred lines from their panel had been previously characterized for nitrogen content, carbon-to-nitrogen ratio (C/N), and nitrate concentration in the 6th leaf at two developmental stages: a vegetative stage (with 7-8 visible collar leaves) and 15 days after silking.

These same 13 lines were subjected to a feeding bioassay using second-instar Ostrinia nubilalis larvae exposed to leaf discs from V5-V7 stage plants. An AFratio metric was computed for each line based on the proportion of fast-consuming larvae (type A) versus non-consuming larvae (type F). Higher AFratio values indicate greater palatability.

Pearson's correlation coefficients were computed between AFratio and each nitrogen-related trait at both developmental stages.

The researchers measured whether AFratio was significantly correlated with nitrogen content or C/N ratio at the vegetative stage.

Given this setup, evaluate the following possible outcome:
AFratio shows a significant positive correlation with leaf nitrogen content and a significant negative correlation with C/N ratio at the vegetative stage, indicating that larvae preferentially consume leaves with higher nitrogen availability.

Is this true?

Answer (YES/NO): NO